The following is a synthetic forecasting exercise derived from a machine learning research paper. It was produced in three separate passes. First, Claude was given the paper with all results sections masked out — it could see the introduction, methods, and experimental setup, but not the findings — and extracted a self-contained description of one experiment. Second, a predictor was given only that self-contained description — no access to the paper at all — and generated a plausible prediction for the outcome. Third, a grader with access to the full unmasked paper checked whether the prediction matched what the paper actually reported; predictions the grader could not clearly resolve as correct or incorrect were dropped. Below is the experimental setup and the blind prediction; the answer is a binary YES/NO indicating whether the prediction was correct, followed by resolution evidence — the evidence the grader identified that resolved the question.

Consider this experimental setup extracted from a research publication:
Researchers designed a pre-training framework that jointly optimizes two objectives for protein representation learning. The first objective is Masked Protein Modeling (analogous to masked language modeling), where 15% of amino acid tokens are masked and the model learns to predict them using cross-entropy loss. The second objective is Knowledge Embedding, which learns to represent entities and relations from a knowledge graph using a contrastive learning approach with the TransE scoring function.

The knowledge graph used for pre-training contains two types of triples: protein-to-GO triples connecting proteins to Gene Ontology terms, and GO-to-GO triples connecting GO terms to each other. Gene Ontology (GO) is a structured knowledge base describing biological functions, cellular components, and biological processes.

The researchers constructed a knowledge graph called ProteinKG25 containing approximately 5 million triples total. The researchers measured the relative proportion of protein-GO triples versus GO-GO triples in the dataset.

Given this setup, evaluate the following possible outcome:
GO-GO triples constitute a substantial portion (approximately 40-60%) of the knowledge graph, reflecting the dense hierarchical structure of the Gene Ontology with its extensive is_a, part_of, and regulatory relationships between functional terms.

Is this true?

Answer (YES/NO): NO